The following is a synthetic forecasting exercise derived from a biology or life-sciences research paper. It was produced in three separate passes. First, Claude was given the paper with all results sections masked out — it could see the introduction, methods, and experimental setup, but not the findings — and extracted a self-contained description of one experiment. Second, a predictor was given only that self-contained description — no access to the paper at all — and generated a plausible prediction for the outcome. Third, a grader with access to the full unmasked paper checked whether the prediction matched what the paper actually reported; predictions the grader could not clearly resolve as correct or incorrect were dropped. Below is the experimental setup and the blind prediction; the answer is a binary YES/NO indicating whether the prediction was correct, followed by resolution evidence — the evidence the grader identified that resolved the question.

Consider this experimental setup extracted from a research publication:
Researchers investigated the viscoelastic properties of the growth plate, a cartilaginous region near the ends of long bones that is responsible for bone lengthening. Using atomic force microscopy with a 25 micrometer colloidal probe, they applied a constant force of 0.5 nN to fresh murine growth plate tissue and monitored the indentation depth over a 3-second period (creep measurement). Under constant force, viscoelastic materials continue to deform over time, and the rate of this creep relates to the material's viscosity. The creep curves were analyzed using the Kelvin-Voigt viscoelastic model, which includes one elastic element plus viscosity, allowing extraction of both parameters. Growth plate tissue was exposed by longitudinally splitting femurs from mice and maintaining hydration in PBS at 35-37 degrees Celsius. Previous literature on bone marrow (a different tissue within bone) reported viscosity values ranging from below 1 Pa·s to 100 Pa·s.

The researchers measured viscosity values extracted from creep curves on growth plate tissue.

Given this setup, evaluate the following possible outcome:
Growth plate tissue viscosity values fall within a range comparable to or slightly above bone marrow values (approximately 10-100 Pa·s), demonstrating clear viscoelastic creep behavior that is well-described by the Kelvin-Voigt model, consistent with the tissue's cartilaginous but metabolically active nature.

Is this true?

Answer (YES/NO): NO